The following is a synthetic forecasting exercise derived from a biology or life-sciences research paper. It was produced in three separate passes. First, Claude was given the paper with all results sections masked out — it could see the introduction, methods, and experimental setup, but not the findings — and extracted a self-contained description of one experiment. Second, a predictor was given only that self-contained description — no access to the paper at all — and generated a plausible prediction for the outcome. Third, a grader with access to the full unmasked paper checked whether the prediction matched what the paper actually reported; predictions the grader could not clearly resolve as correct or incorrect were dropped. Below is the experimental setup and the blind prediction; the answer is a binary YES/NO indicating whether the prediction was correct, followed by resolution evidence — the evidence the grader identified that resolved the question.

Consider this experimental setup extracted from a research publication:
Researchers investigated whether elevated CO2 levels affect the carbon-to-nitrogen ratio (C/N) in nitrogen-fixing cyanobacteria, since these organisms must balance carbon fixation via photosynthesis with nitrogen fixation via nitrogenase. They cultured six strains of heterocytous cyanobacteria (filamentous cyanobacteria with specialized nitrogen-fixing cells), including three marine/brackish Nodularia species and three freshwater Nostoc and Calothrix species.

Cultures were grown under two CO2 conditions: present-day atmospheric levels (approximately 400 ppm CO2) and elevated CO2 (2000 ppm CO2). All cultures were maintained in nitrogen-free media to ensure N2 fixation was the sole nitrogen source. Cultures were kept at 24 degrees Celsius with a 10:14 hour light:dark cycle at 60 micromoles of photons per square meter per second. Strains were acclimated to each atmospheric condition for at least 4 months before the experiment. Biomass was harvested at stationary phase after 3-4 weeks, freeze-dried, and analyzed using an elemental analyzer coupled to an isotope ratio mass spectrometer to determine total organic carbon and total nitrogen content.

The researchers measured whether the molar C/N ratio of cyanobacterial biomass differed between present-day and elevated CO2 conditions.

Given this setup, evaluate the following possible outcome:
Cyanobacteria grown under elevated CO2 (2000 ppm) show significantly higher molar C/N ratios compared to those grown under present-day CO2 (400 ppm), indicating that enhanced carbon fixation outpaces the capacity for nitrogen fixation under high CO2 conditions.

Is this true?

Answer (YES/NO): NO